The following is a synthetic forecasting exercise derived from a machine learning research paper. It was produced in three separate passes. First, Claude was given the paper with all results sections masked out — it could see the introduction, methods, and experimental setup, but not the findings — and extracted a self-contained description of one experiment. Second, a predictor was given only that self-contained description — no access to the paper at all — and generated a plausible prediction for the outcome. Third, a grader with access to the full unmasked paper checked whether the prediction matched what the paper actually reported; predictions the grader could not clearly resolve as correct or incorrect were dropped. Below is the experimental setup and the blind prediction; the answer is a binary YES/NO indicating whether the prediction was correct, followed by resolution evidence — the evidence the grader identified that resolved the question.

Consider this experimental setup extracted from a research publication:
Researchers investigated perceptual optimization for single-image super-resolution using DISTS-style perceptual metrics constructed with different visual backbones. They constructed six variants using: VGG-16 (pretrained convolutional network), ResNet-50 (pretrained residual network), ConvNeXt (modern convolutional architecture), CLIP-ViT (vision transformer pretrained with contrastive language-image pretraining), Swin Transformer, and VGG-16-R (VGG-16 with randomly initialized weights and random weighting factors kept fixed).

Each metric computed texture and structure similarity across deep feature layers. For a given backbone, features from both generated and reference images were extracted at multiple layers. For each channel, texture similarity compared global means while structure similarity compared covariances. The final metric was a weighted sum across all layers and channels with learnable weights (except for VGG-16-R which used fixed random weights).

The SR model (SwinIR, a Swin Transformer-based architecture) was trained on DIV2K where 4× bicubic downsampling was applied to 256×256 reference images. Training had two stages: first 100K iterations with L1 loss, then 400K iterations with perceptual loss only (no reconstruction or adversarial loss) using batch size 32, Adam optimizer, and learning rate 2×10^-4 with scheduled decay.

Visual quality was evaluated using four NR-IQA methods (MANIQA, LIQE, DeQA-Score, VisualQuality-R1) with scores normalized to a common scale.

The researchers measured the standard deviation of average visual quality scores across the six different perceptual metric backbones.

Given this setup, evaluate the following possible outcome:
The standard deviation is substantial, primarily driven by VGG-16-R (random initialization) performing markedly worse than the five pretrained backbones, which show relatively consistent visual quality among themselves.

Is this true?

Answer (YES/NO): NO